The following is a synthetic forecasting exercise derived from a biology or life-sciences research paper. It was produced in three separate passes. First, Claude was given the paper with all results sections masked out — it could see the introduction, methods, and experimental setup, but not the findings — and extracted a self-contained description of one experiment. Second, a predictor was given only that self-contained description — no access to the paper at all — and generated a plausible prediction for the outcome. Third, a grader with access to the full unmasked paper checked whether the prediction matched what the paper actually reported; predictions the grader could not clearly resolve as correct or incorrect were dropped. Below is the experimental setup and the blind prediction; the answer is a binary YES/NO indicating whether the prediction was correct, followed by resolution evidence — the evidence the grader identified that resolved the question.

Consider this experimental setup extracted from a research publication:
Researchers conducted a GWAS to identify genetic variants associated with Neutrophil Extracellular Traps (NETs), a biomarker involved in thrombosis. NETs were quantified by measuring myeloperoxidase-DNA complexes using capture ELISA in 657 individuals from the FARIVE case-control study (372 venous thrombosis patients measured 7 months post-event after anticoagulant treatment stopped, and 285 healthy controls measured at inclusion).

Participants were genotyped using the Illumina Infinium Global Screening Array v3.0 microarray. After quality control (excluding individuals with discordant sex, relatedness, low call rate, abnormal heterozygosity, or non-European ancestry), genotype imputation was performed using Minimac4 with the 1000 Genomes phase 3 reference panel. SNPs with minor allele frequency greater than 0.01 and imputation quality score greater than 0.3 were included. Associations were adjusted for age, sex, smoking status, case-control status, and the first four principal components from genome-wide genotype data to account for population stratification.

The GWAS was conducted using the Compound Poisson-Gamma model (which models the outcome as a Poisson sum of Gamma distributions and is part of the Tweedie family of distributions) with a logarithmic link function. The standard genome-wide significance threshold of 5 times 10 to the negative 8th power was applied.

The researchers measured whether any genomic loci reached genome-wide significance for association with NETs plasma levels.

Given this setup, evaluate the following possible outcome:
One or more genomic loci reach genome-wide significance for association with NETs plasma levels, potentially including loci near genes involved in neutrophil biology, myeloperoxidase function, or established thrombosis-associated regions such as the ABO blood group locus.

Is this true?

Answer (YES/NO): YES